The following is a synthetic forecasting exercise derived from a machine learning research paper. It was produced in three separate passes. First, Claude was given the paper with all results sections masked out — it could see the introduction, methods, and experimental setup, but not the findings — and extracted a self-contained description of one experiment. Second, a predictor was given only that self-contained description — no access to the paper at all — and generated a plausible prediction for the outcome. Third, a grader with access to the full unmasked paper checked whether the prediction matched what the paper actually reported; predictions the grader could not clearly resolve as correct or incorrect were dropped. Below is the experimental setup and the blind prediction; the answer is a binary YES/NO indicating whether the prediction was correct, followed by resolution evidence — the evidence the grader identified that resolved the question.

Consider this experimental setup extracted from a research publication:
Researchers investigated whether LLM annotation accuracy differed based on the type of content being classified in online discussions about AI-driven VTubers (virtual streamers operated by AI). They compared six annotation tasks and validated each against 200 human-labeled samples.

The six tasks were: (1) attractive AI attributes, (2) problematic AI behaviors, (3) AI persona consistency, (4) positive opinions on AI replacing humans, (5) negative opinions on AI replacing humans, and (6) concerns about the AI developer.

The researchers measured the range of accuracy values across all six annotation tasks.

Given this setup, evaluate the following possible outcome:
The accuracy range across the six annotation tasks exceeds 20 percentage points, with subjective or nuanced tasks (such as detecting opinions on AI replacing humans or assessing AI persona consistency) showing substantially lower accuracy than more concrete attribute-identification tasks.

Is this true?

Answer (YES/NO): NO